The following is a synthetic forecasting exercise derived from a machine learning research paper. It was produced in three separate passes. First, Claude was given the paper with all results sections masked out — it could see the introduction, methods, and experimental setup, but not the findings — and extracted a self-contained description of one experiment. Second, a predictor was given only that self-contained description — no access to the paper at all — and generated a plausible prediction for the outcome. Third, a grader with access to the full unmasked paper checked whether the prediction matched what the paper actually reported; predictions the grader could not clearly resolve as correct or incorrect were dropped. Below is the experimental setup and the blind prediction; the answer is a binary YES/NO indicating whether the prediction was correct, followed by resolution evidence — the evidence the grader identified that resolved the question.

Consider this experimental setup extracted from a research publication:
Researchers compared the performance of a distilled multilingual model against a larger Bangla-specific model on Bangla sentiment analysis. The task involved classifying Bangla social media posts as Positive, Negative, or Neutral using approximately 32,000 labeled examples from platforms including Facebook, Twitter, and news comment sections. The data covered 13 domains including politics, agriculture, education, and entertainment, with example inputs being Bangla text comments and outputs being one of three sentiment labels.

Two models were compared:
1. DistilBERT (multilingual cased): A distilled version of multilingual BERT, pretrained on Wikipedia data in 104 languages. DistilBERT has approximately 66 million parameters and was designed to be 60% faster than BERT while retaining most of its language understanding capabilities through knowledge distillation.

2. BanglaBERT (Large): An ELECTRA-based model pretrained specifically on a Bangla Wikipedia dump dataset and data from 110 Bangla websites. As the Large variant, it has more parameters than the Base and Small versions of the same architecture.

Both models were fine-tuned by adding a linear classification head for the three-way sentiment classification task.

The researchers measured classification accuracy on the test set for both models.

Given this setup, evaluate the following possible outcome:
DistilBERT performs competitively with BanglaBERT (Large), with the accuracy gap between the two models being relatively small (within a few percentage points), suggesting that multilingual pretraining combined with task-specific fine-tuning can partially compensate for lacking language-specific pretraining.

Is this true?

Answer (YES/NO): NO